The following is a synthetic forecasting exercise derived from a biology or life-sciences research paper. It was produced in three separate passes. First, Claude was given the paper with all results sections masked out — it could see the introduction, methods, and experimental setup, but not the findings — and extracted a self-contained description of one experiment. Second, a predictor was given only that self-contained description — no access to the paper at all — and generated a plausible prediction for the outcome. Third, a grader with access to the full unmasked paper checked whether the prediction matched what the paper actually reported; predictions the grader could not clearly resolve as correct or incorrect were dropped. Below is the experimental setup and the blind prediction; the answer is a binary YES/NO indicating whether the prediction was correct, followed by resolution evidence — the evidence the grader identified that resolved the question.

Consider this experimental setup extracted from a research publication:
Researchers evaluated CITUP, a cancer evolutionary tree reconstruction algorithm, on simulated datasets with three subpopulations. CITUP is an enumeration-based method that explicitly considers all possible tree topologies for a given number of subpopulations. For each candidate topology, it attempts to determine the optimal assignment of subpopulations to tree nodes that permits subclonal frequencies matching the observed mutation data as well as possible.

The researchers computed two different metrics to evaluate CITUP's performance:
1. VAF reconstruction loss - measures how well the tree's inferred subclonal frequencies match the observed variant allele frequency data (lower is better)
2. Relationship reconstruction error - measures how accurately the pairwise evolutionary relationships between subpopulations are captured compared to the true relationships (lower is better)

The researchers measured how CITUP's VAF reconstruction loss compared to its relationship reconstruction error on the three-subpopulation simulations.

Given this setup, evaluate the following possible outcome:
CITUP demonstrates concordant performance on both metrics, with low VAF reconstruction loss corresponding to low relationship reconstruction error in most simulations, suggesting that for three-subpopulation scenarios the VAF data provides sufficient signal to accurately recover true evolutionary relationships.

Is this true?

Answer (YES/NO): NO